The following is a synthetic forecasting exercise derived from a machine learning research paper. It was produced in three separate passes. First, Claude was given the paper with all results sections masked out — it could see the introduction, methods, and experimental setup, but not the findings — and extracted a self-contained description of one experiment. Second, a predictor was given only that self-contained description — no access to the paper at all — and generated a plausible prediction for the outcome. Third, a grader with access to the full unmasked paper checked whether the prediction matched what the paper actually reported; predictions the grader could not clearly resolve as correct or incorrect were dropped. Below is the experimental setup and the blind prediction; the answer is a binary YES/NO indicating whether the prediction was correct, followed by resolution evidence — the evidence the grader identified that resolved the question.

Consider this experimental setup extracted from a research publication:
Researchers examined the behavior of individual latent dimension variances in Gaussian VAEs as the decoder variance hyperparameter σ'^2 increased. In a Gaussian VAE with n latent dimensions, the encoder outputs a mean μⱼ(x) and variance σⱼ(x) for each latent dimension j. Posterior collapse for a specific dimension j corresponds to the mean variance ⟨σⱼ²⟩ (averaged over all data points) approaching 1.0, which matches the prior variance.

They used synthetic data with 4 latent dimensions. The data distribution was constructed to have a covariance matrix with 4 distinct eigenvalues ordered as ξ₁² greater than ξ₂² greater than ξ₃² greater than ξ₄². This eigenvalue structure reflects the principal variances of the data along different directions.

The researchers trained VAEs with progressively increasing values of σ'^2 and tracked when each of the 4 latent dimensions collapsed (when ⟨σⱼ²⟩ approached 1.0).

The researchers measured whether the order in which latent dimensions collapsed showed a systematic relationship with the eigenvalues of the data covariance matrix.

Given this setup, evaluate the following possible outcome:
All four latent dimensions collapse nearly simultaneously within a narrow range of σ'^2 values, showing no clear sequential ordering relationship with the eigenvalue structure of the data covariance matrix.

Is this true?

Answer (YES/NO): NO